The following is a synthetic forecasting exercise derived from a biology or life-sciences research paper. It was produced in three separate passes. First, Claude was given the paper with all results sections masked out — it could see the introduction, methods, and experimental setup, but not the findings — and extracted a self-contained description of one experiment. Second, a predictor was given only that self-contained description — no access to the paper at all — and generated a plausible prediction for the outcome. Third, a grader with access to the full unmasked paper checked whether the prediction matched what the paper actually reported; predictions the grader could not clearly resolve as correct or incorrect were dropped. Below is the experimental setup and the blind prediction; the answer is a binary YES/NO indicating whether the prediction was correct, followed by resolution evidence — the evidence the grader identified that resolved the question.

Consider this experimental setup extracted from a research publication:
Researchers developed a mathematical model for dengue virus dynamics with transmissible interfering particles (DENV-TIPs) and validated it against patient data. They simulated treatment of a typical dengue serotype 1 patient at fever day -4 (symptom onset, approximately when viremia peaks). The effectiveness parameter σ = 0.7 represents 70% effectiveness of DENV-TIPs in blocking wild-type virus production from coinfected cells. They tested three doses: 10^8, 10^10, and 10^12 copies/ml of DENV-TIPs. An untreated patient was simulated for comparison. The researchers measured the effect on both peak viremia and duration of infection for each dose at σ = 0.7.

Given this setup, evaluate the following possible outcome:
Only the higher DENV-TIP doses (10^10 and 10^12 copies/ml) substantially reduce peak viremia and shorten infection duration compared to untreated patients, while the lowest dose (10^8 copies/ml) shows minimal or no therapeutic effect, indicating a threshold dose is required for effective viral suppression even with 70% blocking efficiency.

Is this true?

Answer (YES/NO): NO